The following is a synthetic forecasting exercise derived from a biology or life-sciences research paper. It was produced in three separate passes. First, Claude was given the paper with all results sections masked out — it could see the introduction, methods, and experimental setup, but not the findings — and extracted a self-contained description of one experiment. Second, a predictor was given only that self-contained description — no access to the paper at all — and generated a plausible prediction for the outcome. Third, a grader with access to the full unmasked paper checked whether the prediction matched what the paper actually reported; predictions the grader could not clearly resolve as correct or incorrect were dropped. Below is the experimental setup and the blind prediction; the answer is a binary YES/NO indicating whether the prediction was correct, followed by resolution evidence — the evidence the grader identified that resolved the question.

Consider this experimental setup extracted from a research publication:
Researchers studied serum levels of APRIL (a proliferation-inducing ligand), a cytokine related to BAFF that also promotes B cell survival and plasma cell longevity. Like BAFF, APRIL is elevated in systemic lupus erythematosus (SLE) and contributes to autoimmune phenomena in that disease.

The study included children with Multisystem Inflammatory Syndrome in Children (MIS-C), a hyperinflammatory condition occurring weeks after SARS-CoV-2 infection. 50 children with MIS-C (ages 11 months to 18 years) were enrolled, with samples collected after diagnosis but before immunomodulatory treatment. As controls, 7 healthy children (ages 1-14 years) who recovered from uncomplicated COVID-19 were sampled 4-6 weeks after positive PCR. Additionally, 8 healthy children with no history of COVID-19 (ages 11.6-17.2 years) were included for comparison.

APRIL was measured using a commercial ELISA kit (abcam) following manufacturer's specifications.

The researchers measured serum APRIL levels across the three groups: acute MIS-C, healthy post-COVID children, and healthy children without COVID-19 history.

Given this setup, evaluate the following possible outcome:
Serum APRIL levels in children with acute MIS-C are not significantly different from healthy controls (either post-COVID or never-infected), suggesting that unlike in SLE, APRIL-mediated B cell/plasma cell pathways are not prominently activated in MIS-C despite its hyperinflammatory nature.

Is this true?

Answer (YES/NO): YES